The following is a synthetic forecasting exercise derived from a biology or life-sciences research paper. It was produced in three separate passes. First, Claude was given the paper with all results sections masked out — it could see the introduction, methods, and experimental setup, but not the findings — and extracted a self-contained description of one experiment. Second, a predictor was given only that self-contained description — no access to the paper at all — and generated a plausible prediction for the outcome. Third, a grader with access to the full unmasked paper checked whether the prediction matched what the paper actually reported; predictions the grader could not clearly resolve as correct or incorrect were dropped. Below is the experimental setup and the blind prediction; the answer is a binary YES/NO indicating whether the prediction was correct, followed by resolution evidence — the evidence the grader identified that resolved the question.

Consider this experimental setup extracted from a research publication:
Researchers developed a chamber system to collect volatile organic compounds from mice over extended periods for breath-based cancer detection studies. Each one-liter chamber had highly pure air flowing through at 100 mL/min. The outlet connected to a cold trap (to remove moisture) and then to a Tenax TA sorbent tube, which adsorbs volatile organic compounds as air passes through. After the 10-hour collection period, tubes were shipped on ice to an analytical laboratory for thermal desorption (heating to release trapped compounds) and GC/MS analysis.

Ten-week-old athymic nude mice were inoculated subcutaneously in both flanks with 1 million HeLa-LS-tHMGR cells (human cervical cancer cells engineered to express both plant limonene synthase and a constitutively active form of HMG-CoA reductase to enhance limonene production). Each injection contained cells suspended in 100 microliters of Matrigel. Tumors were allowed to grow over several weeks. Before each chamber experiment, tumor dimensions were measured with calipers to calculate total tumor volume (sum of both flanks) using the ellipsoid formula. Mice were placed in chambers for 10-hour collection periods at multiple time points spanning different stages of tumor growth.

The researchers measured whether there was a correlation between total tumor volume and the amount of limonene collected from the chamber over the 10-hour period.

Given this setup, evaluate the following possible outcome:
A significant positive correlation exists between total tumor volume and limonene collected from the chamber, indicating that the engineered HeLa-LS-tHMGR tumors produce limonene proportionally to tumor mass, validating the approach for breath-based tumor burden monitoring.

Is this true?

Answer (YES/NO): YES